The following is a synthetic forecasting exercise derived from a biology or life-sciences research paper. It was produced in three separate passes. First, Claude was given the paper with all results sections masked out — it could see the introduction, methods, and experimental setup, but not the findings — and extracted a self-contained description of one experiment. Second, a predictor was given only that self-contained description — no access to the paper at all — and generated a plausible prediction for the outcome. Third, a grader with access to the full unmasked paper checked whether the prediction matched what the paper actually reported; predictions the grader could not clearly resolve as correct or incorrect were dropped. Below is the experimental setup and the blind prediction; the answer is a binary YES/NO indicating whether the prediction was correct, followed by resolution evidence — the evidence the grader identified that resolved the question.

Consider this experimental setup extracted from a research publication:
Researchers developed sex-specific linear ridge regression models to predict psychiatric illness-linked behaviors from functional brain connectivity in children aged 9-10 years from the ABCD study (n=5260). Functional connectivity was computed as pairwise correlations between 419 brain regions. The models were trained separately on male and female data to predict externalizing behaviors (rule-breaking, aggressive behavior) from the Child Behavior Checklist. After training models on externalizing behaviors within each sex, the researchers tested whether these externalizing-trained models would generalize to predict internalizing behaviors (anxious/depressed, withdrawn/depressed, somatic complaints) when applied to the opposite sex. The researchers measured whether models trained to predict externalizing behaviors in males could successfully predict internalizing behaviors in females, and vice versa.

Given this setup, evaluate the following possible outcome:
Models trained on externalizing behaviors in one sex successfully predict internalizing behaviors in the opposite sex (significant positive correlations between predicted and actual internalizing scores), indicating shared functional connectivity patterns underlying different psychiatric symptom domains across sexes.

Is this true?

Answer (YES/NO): YES